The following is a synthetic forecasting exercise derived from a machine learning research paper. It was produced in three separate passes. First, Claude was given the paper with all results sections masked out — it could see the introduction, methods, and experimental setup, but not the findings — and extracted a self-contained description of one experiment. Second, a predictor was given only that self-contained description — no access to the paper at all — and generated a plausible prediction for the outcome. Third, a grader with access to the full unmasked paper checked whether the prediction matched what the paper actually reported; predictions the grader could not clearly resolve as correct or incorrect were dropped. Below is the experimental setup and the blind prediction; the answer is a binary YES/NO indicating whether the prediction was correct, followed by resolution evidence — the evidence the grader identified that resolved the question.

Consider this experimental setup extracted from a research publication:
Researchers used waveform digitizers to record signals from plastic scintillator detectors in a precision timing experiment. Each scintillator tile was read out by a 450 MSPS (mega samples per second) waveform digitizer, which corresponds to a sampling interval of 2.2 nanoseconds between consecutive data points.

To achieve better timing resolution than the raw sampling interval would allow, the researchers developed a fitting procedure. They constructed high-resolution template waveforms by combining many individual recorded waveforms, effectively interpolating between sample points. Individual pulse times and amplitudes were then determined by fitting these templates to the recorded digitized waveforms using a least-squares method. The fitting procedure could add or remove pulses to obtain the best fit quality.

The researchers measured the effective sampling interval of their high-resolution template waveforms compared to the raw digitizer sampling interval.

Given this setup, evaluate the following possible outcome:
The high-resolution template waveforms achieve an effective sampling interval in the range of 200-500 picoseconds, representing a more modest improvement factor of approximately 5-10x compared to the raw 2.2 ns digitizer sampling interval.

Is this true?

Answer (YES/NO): YES